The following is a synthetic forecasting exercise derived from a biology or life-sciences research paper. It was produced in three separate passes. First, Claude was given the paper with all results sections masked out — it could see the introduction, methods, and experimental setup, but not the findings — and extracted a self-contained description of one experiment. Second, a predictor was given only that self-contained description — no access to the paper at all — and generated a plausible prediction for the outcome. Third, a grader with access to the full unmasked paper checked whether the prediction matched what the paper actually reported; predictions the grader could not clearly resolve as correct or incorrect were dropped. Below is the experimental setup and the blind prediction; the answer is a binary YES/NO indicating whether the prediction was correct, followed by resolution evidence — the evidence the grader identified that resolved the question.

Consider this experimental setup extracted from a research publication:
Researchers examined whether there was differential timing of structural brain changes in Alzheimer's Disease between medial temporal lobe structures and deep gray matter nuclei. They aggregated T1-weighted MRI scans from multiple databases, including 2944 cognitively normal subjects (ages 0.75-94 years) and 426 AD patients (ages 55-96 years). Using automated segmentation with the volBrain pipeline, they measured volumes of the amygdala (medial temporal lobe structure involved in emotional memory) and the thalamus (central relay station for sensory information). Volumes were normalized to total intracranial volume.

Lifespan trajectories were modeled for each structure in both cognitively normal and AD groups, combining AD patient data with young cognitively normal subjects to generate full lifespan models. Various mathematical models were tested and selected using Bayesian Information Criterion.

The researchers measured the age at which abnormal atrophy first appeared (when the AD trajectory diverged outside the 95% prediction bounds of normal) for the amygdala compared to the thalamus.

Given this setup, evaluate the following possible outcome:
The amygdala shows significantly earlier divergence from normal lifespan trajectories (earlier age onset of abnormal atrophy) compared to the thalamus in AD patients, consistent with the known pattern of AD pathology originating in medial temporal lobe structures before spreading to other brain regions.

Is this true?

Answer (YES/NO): YES